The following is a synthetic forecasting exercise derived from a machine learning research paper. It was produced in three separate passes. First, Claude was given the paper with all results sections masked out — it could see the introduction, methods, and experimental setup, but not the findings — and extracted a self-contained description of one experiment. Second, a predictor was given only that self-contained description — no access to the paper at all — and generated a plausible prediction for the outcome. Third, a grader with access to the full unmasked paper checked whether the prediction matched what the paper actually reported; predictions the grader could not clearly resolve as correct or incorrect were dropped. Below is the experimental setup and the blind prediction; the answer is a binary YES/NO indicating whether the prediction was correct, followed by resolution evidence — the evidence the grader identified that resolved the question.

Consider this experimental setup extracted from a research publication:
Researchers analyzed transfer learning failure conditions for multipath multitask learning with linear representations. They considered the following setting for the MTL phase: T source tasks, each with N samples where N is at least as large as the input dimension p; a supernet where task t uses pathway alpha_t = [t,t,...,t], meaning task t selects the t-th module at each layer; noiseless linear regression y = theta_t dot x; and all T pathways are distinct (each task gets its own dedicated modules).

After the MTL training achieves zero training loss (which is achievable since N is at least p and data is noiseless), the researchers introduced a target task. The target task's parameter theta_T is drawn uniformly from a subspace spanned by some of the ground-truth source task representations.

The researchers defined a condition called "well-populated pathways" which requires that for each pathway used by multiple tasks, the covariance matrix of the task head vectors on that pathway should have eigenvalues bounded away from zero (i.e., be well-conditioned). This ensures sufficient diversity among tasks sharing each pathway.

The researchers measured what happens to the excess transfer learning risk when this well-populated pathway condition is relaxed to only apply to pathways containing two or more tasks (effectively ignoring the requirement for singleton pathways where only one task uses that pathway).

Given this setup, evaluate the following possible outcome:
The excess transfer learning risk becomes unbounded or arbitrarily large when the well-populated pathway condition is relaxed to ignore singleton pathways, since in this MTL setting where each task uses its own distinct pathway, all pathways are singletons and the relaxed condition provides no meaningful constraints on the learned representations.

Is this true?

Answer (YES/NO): NO